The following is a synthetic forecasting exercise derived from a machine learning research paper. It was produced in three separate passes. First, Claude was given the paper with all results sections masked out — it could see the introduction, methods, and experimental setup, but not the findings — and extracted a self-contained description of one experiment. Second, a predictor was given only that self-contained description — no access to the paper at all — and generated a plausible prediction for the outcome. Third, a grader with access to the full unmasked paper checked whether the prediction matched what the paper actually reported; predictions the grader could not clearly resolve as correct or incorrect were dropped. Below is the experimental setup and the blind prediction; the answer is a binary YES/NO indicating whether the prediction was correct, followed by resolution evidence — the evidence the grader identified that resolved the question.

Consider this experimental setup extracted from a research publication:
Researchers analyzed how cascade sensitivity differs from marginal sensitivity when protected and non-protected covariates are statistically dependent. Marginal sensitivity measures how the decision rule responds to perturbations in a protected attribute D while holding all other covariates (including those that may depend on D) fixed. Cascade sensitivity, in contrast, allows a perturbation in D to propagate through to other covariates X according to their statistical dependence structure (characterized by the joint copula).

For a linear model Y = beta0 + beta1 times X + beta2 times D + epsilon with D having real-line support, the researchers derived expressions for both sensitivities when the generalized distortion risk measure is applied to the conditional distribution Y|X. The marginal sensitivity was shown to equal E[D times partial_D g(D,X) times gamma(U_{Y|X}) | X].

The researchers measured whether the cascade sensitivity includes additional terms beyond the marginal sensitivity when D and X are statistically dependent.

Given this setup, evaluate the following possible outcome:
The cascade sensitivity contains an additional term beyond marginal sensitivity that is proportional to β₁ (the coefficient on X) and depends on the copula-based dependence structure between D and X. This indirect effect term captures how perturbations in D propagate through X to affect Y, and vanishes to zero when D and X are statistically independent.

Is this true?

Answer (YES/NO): YES